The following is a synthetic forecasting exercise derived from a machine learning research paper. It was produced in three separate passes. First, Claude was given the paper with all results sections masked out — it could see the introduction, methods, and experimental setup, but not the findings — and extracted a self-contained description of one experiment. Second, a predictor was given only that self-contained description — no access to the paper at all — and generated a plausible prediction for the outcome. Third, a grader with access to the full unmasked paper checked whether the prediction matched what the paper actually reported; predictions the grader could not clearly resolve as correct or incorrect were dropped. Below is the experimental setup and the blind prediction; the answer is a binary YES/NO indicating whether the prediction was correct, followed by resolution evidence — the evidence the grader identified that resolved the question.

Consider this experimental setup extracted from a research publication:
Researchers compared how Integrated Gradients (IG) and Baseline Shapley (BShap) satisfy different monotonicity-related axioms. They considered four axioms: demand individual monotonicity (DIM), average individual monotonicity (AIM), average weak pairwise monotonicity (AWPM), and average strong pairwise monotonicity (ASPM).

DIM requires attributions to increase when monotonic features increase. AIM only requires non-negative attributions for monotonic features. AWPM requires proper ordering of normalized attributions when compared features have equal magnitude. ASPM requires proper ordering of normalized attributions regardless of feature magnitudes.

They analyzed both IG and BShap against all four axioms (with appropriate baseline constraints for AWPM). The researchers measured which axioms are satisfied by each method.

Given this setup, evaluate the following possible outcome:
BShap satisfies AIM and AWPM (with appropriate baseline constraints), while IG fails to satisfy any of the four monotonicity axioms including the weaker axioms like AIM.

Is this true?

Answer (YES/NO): NO